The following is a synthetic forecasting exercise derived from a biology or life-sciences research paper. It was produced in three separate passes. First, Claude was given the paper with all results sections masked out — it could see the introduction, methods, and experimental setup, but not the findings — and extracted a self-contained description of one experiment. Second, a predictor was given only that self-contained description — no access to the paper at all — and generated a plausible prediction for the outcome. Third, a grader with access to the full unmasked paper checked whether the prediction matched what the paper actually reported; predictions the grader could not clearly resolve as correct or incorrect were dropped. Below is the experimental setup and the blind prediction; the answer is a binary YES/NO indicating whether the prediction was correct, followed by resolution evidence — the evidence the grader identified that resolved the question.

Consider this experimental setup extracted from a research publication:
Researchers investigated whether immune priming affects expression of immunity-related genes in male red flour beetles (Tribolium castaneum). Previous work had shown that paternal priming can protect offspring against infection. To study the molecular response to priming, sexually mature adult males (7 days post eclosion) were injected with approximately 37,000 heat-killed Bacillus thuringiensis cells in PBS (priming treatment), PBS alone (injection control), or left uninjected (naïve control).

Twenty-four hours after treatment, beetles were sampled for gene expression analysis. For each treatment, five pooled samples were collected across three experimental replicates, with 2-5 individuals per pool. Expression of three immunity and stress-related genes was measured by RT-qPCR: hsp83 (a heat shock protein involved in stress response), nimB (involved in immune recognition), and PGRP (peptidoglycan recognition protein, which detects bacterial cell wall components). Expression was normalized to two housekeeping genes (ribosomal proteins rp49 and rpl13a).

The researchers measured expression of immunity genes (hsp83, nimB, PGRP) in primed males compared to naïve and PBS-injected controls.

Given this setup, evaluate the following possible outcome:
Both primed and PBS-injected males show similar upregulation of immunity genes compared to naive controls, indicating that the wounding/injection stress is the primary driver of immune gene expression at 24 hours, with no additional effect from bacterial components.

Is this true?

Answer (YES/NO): NO